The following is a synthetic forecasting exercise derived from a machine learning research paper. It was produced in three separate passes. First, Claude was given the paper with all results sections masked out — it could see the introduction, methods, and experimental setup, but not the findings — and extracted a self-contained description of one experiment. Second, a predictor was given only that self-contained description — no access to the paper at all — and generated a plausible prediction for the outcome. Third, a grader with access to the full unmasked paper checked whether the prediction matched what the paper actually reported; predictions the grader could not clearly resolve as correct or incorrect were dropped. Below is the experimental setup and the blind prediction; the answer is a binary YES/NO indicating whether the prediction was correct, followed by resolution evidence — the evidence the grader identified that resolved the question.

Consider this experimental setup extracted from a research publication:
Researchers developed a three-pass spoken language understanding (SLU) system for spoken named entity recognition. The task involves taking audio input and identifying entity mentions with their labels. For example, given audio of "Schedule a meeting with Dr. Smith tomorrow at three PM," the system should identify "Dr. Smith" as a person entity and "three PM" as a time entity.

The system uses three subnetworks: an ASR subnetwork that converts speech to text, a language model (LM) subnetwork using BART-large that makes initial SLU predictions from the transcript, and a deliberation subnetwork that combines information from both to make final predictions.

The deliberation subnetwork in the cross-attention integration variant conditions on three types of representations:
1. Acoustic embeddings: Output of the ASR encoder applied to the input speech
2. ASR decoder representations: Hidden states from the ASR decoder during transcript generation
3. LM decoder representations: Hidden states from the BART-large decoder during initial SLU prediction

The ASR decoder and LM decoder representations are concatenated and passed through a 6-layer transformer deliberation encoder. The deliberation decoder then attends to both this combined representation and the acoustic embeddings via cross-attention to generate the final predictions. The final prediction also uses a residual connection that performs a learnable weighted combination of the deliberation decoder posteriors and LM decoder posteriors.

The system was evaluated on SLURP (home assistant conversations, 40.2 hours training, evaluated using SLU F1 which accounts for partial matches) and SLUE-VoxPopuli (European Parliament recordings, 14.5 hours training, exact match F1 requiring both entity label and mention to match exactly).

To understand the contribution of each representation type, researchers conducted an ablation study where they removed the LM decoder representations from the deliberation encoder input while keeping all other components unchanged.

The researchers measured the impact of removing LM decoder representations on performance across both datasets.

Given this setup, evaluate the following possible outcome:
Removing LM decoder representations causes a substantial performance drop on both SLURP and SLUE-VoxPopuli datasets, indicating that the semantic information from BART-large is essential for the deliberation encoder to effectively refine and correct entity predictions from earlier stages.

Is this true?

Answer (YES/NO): NO